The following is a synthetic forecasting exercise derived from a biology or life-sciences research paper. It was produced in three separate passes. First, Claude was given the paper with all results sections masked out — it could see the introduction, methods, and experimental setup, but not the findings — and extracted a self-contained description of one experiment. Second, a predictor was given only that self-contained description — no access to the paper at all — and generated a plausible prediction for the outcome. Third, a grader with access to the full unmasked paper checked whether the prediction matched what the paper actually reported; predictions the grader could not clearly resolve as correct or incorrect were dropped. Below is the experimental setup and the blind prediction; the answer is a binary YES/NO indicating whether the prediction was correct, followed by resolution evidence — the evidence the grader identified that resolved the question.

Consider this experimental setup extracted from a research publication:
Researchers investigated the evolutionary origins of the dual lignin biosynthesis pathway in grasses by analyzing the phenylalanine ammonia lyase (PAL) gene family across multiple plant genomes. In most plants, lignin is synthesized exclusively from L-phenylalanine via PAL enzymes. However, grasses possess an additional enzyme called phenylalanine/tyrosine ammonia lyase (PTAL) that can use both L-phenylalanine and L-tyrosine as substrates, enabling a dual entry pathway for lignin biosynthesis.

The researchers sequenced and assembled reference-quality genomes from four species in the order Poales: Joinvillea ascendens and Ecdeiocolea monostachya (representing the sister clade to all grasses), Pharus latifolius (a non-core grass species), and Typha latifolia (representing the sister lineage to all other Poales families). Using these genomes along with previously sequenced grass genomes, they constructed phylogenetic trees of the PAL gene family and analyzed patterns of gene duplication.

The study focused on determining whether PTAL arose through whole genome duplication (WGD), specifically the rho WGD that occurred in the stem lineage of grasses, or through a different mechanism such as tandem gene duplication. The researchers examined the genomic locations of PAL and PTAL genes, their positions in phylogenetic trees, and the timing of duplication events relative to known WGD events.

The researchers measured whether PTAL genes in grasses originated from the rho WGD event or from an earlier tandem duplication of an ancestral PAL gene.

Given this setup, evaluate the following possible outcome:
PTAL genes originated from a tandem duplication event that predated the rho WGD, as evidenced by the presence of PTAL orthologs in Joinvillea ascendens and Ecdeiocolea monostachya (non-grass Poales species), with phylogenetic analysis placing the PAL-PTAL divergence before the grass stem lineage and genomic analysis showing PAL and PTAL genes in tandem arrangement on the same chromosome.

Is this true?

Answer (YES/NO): YES